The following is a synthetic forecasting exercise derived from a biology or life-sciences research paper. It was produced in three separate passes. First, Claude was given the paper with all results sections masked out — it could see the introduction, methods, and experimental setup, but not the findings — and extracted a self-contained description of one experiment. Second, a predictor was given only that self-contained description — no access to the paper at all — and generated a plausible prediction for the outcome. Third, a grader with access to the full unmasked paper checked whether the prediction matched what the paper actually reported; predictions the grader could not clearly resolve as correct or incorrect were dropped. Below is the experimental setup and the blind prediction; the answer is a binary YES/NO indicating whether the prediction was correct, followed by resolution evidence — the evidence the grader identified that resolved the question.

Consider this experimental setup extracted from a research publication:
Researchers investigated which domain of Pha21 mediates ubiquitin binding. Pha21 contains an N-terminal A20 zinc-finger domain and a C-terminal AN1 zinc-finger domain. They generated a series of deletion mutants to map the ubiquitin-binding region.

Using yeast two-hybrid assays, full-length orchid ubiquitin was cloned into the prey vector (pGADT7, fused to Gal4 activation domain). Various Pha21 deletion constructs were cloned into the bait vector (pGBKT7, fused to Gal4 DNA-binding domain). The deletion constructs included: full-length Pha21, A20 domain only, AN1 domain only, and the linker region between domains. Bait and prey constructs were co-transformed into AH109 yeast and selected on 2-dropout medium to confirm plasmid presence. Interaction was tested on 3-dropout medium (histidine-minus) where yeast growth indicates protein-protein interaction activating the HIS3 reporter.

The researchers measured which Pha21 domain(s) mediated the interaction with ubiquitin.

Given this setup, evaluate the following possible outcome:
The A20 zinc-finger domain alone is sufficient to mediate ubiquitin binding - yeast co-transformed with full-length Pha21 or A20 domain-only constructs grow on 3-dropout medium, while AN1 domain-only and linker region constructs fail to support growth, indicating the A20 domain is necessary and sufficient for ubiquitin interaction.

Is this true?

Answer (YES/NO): YES